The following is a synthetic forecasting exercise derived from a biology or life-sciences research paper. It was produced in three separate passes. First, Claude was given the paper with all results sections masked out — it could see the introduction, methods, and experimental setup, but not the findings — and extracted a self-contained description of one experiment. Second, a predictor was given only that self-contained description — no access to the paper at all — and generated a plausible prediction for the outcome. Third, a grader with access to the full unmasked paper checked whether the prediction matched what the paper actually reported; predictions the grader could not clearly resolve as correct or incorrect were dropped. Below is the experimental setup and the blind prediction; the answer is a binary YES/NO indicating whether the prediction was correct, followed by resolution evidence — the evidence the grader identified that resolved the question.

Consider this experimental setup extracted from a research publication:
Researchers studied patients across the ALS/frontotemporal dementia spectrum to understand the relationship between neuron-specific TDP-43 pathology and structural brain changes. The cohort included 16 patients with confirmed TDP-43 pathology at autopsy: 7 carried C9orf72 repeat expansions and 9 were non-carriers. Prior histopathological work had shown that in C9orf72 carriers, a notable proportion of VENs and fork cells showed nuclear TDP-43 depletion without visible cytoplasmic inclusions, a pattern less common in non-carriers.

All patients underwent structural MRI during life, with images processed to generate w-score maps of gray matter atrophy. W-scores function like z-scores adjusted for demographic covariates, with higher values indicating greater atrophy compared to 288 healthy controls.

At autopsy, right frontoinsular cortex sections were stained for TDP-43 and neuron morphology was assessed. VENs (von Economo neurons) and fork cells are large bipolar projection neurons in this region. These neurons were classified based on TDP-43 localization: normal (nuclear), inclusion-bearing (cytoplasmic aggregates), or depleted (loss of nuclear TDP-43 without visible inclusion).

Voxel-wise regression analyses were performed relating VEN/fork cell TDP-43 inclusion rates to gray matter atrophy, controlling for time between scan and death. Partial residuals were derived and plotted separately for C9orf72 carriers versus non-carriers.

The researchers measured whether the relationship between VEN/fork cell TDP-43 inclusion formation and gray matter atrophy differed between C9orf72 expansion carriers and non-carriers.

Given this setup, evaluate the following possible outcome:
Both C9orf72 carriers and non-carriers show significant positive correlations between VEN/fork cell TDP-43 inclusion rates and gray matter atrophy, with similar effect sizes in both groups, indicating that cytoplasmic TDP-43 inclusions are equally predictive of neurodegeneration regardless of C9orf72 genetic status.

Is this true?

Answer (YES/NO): NO